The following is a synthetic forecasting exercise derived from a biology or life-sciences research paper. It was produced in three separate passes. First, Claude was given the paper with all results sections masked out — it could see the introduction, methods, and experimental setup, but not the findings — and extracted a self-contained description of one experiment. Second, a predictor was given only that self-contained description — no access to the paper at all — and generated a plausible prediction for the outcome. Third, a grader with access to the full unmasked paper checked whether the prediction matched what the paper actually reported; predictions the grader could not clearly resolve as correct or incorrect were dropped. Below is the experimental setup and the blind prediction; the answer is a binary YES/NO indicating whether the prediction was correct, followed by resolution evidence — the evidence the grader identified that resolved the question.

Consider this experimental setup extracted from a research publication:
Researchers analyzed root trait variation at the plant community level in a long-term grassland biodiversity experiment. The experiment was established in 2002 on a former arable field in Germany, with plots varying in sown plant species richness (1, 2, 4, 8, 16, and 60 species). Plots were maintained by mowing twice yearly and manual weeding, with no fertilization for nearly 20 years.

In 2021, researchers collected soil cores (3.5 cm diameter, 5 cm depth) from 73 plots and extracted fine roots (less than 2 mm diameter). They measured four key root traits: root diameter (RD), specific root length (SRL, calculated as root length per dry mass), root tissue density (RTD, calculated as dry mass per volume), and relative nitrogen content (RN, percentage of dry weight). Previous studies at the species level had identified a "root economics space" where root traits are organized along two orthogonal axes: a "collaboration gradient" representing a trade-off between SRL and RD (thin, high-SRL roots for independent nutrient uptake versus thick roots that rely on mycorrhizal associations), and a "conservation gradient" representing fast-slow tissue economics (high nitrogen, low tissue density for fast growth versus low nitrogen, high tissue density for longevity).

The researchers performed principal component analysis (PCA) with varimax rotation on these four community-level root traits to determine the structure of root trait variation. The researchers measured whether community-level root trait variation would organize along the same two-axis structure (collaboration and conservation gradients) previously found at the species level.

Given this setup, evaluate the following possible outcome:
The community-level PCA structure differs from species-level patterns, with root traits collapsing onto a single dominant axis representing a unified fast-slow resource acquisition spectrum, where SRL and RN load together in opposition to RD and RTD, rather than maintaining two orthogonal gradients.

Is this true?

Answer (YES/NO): NO